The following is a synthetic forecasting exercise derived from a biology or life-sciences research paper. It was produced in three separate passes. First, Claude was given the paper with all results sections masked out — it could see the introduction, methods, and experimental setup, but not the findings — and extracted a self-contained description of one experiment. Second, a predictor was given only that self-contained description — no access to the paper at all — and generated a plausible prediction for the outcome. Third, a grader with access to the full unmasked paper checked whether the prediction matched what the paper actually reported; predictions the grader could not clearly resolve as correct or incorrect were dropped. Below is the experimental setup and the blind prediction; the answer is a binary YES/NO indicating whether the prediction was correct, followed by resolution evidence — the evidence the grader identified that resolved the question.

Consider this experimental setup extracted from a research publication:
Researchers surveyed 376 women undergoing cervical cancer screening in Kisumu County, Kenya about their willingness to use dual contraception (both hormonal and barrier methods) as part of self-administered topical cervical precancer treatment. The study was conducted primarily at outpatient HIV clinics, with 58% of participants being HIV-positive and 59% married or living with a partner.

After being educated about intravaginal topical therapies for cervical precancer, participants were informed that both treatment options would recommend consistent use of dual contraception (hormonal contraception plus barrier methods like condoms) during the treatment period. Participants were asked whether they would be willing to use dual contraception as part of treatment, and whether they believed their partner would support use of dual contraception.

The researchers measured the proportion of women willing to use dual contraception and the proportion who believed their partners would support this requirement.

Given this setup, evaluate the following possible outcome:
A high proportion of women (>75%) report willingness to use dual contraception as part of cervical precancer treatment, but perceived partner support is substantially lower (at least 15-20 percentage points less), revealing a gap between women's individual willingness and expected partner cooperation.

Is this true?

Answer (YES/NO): NO